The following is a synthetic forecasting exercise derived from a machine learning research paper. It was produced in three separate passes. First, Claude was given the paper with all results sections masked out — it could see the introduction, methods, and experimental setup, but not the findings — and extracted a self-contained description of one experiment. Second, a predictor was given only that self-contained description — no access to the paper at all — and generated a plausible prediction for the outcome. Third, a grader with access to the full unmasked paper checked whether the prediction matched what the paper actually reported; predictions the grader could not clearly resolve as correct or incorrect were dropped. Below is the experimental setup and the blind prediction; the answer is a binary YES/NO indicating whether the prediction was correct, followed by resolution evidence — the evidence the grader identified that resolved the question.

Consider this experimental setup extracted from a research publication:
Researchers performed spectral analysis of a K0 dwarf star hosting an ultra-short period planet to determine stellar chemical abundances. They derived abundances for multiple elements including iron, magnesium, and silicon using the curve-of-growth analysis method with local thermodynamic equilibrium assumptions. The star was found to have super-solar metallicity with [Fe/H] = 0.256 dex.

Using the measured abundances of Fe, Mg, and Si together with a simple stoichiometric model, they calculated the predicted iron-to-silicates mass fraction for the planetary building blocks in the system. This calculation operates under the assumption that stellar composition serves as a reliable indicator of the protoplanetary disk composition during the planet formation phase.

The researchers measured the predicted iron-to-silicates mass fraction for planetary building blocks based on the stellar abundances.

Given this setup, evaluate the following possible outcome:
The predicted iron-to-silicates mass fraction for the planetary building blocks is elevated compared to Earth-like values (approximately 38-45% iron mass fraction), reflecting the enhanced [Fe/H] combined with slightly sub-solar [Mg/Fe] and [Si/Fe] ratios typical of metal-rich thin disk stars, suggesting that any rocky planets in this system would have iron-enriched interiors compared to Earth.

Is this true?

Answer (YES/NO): NO